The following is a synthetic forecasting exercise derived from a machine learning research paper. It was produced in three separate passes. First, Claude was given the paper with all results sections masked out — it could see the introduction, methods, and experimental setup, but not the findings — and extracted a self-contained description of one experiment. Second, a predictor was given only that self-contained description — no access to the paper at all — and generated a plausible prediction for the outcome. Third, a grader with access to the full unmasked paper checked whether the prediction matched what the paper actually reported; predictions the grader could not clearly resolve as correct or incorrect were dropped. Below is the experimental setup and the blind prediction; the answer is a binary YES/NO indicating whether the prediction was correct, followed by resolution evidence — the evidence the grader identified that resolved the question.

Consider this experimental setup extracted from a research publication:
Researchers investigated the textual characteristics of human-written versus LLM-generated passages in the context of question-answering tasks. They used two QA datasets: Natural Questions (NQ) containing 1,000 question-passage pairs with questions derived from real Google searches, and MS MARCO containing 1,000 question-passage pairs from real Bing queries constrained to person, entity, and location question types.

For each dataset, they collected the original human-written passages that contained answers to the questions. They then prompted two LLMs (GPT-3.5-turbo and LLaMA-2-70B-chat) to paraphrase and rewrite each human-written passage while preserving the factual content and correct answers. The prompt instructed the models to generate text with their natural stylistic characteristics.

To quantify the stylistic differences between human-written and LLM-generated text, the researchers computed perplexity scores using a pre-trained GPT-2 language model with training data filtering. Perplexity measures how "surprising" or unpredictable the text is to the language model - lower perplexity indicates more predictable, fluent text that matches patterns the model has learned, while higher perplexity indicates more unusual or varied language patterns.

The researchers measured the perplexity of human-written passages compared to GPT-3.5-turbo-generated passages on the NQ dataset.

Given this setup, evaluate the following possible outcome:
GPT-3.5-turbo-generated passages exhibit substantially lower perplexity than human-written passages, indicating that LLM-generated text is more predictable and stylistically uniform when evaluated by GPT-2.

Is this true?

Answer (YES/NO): YES